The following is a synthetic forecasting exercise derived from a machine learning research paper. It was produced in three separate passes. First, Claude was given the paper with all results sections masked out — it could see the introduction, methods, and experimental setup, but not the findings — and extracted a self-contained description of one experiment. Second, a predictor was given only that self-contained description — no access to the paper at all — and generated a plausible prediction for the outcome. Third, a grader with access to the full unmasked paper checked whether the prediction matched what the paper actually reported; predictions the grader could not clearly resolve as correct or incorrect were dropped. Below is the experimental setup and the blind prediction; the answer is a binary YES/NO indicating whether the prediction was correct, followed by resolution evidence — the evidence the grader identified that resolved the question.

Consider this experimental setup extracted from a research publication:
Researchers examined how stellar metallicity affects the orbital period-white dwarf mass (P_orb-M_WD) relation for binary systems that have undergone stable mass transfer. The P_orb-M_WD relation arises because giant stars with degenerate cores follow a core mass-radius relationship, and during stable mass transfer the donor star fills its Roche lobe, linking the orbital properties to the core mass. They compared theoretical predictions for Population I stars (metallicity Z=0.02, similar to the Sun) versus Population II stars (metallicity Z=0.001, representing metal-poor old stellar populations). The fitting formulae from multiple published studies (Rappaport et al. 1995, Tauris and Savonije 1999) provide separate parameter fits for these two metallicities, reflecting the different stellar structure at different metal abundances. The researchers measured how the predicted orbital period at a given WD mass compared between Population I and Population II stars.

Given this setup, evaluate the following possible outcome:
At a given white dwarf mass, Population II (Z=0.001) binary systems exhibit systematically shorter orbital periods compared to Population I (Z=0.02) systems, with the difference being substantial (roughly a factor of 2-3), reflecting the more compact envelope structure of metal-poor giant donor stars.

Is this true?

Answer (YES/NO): NO